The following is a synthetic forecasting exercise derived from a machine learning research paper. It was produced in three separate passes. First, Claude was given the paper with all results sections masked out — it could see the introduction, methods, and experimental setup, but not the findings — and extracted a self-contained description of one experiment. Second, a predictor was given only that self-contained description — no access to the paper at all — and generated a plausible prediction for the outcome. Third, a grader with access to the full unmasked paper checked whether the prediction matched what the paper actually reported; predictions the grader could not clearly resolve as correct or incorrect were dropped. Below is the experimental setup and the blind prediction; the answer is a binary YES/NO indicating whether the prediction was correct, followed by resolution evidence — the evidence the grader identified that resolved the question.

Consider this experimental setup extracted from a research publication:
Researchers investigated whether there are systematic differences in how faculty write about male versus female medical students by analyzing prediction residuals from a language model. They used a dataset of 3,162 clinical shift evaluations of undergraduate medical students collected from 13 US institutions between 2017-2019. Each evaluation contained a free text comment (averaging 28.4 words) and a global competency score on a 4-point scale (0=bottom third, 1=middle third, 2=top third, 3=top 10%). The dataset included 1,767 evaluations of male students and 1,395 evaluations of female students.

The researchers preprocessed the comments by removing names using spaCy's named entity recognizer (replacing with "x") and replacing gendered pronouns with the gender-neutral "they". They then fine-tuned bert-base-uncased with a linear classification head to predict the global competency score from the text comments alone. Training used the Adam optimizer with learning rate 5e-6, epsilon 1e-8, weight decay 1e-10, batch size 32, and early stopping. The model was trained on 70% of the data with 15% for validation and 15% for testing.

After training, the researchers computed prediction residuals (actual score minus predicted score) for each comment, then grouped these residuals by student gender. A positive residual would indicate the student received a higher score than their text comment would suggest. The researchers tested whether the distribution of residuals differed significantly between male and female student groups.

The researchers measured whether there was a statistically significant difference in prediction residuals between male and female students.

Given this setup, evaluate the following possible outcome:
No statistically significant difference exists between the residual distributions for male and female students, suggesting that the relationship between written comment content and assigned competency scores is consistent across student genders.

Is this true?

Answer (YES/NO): YES